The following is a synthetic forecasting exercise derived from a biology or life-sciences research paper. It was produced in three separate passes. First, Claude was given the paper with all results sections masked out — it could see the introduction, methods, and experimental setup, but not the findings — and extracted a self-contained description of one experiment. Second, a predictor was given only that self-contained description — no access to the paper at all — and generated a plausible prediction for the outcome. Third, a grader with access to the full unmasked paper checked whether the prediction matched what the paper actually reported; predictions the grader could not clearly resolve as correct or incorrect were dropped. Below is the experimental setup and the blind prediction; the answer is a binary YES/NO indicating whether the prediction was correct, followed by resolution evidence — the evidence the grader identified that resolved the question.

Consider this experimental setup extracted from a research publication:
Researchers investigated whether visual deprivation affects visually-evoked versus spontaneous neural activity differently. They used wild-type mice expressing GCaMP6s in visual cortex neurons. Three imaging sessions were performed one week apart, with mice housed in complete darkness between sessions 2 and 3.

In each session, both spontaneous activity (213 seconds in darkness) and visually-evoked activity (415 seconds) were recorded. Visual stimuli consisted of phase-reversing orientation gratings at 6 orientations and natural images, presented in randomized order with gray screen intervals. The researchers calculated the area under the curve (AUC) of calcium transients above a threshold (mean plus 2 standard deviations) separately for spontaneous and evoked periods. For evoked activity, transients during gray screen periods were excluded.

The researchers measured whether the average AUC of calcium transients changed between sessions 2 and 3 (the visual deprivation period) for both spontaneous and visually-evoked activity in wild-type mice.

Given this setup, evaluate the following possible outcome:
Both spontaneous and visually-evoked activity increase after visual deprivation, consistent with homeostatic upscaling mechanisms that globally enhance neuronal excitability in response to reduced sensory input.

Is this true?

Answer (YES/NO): NO